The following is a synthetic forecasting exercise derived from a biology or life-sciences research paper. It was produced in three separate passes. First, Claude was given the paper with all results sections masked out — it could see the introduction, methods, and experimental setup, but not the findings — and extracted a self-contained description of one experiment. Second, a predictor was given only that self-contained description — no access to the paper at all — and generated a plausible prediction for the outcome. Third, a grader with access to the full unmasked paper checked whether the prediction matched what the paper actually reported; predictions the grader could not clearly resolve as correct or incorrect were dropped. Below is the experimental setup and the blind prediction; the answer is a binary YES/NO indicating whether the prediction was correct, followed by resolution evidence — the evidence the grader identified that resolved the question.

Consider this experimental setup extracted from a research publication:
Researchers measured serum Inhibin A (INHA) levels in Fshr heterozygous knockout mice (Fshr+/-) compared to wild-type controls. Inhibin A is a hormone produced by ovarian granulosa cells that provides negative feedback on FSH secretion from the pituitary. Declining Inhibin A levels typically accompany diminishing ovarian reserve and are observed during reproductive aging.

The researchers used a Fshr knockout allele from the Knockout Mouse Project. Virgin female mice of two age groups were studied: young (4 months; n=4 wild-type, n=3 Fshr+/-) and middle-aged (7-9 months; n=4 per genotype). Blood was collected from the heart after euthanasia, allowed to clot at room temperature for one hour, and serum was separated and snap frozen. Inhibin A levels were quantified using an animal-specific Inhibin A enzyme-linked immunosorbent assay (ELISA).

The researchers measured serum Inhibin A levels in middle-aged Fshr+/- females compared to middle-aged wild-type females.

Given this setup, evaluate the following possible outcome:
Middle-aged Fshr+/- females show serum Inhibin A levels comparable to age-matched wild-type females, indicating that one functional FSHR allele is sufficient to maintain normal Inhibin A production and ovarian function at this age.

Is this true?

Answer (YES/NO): YES